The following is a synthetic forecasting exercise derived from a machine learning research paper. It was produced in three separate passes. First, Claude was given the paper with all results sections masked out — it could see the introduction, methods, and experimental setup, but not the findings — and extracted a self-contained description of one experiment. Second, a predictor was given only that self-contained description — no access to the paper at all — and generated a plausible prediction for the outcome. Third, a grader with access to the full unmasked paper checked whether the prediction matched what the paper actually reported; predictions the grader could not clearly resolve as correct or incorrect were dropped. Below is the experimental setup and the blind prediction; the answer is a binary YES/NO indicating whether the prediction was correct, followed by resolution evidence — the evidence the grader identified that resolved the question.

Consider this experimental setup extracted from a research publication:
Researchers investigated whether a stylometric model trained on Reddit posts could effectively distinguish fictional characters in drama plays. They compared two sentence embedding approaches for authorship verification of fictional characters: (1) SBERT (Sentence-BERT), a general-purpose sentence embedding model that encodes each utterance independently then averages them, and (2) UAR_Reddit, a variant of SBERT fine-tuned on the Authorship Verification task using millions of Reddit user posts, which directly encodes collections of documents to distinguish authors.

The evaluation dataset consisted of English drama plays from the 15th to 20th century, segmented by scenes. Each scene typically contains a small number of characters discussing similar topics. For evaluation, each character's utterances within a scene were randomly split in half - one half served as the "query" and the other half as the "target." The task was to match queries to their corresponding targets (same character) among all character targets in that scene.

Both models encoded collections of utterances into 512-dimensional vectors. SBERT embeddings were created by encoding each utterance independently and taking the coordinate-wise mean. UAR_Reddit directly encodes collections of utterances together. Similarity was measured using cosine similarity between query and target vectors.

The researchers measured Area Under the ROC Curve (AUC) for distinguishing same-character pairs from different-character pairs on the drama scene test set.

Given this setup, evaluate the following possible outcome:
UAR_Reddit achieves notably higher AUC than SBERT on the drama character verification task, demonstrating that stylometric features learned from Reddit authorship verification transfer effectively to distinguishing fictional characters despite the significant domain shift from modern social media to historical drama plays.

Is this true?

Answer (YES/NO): NO